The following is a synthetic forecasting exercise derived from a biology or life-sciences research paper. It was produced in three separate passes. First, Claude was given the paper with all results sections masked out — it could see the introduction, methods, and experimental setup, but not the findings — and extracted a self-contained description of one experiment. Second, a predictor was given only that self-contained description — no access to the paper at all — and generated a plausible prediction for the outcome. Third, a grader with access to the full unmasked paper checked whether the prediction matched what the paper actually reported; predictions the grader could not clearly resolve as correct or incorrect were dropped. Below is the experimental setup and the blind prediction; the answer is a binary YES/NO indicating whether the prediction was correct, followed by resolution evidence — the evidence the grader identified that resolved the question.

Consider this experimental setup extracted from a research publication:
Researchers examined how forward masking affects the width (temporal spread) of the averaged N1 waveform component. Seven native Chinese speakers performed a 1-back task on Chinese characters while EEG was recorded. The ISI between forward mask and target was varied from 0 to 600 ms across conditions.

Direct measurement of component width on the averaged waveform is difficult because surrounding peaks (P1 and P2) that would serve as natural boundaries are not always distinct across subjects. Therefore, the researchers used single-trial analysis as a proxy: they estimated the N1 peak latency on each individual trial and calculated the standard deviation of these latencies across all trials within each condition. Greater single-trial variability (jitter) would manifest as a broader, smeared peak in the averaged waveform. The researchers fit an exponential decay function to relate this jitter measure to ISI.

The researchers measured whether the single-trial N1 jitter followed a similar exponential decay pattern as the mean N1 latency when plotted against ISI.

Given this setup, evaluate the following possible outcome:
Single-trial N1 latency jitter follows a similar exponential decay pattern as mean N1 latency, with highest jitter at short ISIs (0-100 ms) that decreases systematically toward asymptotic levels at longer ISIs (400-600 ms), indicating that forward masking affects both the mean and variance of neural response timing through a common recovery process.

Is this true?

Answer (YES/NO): YES